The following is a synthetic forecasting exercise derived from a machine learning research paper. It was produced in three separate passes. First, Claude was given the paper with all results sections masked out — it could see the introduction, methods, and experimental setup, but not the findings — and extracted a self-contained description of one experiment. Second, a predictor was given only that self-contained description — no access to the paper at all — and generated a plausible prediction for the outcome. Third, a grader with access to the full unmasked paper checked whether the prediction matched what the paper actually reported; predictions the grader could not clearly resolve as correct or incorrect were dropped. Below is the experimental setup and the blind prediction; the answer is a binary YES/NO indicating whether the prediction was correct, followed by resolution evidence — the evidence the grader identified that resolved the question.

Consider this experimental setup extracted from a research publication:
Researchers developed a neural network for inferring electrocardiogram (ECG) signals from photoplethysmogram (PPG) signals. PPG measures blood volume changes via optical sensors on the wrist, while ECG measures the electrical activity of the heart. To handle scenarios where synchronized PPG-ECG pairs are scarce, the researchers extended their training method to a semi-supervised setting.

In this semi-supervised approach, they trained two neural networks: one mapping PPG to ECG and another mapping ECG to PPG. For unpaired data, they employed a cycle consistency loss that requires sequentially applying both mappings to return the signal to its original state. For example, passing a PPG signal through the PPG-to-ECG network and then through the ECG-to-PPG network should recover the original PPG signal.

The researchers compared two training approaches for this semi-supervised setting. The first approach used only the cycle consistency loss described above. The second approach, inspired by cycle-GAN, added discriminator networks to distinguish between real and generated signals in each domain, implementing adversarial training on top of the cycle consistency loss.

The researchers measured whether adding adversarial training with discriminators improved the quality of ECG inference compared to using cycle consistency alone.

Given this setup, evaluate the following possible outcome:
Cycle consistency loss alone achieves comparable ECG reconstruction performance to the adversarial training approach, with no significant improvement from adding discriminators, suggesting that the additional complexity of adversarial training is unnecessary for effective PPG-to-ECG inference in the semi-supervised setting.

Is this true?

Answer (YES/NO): YES